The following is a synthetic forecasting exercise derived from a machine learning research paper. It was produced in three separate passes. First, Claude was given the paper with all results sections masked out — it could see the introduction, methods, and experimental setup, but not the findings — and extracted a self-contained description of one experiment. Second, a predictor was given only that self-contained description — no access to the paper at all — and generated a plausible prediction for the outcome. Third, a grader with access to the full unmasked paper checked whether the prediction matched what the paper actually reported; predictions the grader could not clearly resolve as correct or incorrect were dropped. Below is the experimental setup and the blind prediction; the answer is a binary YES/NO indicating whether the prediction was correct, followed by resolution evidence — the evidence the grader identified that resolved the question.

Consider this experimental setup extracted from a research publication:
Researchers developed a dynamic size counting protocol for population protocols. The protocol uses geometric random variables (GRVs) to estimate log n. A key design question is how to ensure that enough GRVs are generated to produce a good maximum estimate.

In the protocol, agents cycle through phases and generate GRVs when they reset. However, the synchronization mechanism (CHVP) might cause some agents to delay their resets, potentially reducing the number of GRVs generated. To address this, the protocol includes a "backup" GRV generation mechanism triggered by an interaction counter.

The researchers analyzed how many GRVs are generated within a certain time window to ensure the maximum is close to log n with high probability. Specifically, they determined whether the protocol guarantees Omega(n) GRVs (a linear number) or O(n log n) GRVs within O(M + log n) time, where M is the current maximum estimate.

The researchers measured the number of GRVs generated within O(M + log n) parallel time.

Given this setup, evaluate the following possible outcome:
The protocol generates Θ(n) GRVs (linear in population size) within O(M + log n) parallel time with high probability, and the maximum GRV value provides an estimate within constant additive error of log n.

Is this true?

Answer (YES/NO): NO